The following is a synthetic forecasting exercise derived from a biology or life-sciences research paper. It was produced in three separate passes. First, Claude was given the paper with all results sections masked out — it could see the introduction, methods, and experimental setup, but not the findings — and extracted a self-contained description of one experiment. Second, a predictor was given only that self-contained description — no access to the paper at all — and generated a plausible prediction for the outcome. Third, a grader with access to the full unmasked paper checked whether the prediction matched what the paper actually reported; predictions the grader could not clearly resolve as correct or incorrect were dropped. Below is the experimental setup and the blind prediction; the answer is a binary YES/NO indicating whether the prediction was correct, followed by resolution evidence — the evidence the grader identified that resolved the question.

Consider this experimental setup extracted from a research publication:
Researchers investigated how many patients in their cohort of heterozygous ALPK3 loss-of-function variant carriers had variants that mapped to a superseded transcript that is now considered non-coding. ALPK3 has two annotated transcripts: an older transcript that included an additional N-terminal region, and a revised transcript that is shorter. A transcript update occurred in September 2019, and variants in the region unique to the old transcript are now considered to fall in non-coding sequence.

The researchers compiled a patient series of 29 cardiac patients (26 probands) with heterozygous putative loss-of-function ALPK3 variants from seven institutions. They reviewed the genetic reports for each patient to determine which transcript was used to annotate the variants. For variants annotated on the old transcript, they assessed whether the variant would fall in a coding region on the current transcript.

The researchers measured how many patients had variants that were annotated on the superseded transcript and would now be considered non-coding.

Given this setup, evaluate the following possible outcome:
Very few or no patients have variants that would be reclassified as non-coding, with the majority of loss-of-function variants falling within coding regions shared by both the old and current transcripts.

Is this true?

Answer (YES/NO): YES